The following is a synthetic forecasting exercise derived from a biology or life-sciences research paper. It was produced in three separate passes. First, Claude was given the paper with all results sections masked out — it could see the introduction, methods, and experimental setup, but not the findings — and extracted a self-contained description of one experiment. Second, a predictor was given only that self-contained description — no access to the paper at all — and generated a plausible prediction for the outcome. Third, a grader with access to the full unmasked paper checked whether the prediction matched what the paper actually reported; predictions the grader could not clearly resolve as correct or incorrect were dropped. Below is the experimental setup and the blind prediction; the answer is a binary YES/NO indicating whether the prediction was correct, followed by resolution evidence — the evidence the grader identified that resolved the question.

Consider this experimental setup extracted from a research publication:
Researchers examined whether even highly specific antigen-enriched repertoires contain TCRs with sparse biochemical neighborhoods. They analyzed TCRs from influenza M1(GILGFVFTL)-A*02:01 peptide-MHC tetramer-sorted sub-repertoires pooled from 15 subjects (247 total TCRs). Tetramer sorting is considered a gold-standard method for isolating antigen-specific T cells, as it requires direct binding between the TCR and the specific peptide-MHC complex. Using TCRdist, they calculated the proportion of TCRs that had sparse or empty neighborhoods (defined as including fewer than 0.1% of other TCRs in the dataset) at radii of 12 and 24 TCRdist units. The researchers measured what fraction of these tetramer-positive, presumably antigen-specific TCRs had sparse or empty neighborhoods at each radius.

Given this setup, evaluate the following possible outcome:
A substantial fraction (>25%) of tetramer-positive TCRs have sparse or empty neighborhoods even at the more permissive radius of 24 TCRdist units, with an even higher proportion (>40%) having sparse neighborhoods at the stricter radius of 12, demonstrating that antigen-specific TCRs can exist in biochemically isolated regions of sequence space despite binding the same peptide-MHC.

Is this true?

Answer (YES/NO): YES